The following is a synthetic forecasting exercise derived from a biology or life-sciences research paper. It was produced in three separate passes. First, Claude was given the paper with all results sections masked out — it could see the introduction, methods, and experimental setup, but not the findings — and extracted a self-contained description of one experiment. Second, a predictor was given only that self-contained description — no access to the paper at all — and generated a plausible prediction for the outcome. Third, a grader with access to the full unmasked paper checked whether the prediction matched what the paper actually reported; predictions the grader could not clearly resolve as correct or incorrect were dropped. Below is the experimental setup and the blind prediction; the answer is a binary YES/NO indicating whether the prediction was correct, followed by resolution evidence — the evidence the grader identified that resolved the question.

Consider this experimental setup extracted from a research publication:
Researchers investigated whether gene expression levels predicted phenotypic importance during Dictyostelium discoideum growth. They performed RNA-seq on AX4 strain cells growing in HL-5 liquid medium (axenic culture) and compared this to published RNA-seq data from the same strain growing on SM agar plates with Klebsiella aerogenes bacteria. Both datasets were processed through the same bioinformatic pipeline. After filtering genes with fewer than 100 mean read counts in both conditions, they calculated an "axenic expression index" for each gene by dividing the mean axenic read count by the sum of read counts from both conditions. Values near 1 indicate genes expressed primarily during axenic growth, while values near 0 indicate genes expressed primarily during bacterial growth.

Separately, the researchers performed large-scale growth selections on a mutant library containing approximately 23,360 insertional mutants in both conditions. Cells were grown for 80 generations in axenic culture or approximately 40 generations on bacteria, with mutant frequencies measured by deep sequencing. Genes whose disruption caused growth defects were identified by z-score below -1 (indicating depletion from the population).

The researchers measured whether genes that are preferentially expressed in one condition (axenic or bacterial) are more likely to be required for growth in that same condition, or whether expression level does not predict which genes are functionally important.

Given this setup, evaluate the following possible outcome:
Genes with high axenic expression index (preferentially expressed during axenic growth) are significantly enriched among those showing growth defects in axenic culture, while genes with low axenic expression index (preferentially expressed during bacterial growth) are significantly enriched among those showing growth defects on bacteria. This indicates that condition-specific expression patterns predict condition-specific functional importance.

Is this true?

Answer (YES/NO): NO